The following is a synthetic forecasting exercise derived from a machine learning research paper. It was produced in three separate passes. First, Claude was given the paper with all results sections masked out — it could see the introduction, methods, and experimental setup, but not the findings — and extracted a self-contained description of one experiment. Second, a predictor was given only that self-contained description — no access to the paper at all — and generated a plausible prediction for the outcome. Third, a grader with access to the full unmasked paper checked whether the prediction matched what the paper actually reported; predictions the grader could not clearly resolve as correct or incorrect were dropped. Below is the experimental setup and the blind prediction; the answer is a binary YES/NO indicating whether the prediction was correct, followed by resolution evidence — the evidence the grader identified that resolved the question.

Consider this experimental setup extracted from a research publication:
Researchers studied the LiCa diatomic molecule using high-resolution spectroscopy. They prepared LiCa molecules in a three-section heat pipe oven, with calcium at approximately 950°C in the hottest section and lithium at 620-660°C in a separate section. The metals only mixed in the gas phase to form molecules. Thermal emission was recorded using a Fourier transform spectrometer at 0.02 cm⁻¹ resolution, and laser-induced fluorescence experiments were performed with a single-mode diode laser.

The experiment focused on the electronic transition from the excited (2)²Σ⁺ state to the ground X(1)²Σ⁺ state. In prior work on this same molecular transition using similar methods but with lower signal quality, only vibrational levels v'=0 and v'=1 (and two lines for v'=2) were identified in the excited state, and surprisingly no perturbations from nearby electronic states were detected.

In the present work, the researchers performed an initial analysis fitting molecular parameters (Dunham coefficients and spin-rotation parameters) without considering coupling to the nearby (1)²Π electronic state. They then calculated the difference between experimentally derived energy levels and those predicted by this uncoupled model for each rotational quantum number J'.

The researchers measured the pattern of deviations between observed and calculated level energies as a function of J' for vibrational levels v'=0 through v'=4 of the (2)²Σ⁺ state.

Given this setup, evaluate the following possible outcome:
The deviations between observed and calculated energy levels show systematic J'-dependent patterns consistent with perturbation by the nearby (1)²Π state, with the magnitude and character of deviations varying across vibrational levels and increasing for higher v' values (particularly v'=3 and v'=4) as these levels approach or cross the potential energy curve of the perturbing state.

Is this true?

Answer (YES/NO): YES